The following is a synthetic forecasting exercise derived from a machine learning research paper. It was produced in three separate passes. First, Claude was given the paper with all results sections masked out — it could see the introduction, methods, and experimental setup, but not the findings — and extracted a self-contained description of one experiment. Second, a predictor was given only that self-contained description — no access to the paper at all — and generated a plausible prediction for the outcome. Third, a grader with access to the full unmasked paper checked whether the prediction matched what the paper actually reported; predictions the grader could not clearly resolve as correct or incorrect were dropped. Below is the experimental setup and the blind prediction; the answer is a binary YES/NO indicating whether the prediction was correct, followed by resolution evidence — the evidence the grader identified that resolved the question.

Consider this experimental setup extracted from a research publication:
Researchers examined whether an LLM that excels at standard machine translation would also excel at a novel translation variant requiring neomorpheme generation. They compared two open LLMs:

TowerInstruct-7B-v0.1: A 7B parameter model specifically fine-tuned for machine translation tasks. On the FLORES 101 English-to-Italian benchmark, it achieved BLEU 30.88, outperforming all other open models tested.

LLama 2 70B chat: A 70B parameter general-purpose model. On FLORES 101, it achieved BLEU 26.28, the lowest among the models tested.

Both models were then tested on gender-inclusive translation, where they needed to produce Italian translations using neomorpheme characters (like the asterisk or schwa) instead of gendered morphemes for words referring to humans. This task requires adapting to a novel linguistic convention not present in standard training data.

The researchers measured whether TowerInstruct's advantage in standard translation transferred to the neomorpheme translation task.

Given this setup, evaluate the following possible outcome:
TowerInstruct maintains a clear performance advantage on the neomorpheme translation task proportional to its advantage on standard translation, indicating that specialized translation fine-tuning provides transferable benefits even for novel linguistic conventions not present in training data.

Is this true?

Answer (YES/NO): NO